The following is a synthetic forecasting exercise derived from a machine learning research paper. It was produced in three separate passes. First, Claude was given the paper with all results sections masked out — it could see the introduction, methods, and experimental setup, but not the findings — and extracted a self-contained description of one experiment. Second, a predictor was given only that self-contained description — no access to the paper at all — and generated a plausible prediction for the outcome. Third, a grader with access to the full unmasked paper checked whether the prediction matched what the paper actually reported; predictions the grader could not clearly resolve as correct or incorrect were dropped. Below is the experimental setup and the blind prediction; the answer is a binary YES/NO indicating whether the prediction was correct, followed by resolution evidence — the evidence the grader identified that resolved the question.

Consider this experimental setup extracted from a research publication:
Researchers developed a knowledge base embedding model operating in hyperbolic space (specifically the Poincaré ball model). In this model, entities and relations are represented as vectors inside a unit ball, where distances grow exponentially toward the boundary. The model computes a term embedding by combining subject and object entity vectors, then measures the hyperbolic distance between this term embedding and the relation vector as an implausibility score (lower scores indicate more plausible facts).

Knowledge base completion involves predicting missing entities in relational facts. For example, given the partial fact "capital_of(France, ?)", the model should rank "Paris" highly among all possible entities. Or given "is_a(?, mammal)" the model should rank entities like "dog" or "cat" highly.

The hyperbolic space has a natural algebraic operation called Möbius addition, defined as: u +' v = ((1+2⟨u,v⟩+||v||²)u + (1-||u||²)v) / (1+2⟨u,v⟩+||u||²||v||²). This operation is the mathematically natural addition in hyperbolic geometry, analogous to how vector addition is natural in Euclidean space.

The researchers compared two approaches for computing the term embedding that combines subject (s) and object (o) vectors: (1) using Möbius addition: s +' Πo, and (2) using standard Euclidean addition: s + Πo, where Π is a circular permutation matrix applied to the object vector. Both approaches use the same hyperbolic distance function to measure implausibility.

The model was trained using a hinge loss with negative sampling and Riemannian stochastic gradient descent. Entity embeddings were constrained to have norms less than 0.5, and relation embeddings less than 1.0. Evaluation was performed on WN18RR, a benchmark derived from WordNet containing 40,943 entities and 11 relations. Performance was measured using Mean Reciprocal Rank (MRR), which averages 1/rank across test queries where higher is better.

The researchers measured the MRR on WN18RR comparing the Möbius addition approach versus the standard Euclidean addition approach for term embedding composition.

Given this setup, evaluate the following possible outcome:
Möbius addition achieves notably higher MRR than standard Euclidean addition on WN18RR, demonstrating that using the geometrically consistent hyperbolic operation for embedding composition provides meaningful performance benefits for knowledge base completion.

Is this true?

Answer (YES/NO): NO